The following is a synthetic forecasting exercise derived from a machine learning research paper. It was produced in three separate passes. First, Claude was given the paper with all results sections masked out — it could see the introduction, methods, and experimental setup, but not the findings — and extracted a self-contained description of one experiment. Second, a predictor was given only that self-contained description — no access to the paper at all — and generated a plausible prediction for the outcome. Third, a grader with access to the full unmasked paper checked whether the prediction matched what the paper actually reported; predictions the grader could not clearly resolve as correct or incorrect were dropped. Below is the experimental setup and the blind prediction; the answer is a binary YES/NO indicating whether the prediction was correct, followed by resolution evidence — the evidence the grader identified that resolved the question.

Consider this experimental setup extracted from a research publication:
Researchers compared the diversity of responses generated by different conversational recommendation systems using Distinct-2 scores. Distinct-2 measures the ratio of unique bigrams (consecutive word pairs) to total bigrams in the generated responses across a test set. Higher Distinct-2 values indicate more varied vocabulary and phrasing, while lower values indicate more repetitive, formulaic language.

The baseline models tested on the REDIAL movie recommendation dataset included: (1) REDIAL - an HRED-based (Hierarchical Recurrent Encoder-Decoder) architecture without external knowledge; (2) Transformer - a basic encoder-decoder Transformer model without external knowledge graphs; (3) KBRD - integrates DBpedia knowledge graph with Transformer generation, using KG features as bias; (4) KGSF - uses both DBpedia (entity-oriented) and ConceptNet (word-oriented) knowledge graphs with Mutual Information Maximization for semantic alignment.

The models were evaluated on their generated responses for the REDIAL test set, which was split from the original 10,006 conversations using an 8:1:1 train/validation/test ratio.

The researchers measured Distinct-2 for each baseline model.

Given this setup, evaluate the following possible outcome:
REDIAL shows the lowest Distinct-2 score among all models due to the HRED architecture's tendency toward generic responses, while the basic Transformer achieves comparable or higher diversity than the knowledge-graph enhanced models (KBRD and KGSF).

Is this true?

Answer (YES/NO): NO